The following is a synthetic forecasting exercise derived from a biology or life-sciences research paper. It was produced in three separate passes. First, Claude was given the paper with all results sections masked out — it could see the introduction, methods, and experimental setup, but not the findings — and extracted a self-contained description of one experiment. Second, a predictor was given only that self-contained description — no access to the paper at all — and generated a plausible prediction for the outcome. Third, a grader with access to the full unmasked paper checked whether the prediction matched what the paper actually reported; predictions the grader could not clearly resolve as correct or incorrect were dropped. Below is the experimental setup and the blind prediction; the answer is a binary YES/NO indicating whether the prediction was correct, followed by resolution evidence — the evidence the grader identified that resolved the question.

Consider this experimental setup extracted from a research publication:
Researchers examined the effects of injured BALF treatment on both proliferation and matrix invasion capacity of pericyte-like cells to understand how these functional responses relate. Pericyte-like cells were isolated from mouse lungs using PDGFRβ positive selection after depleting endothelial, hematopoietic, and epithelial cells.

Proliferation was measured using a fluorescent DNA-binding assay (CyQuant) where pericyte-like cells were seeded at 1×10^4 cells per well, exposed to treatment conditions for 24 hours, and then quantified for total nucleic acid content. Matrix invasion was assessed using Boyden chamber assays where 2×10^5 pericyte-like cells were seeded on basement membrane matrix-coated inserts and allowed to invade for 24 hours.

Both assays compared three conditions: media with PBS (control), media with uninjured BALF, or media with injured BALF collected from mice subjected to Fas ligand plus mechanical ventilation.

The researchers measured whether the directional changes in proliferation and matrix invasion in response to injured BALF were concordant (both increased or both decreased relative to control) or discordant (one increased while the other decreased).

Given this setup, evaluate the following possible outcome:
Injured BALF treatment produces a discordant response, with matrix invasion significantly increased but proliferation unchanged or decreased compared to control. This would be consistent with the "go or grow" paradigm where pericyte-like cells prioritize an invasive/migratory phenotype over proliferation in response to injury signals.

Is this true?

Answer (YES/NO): YES